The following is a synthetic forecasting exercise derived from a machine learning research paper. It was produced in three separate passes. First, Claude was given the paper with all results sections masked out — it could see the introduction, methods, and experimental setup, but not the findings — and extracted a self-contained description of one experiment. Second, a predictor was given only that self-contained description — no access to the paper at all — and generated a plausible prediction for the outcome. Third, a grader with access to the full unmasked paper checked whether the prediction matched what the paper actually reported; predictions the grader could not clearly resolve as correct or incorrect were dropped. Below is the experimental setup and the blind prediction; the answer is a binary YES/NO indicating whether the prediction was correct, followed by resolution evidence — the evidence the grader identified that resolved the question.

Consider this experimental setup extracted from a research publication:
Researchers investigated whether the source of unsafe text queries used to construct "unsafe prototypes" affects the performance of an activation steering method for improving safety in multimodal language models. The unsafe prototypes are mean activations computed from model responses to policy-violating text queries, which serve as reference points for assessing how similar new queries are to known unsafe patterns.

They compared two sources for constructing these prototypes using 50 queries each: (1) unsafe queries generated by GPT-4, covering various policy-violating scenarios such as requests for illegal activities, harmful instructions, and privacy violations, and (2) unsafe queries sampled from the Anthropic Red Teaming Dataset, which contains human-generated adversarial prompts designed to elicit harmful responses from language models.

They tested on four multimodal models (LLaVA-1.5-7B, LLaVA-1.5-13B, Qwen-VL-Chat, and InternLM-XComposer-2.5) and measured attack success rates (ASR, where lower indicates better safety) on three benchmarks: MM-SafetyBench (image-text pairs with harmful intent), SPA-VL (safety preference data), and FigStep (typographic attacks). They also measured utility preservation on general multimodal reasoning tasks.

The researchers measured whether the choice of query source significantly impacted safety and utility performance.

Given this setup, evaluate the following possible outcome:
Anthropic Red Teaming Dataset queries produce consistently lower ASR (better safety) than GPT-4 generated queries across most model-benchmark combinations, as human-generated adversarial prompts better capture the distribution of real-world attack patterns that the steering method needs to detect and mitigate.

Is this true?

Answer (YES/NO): NO